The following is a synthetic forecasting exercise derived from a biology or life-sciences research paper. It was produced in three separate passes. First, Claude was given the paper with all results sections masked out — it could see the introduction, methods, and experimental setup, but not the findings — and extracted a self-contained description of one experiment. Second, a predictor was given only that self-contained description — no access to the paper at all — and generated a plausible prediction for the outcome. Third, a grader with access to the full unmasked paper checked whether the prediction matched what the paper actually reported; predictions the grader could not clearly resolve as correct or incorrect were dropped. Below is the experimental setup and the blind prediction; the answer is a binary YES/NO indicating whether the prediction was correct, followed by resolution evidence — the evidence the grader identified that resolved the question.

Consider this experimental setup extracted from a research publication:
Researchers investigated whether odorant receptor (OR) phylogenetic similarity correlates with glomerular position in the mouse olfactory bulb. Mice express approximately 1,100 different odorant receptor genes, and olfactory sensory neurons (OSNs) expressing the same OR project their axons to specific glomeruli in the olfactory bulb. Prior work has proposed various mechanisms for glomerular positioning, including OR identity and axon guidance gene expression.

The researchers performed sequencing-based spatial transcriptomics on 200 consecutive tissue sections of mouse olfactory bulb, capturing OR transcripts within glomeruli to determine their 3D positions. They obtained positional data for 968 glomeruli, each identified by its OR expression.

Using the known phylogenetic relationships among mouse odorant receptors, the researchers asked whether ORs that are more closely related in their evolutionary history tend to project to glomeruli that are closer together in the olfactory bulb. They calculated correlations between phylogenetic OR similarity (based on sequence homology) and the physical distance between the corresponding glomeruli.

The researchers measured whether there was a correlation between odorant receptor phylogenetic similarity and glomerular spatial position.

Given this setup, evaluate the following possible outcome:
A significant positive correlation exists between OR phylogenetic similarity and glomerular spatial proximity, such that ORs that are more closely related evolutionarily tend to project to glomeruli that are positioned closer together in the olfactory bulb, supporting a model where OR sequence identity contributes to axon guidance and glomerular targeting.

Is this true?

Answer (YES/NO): YES